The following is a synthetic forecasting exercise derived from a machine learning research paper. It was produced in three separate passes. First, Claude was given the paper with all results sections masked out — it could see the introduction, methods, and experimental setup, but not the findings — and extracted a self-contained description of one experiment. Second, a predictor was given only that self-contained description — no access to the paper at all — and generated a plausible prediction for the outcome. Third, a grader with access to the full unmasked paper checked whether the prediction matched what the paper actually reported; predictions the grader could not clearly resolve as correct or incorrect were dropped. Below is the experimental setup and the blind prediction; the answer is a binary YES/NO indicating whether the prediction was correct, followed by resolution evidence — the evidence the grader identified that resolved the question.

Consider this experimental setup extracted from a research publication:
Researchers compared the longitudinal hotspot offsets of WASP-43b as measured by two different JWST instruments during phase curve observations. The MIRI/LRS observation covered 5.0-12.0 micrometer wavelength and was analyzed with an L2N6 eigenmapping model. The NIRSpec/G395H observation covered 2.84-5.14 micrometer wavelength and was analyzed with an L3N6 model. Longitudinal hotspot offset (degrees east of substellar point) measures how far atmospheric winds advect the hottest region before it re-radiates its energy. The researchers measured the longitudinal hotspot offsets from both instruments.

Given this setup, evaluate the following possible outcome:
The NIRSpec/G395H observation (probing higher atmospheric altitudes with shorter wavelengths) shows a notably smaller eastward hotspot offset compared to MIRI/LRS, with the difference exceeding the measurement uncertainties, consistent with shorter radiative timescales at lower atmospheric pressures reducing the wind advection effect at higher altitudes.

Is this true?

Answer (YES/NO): NO